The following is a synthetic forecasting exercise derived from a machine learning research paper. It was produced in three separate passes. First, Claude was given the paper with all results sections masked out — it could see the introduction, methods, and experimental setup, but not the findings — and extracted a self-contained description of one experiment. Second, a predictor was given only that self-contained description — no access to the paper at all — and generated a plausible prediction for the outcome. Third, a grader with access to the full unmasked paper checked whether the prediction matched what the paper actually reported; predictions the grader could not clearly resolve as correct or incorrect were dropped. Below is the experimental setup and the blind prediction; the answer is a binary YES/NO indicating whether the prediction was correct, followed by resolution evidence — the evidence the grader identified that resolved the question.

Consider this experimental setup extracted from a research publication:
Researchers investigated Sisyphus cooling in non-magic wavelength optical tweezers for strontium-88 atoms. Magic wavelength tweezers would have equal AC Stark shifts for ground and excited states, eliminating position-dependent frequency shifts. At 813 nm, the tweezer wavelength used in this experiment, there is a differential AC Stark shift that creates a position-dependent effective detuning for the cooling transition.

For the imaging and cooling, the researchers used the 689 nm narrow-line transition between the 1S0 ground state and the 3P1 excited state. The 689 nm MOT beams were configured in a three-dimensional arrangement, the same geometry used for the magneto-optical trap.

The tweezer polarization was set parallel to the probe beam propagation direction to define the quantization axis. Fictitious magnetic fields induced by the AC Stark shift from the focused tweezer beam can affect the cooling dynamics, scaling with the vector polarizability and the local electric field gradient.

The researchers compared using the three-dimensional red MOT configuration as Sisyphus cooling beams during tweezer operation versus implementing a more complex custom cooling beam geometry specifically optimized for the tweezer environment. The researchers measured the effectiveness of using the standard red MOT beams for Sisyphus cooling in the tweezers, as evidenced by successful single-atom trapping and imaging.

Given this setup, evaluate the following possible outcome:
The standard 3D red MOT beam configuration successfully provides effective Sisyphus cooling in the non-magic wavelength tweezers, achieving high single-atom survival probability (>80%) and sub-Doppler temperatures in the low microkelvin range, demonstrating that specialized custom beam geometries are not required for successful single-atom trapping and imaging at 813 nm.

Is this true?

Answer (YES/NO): NO